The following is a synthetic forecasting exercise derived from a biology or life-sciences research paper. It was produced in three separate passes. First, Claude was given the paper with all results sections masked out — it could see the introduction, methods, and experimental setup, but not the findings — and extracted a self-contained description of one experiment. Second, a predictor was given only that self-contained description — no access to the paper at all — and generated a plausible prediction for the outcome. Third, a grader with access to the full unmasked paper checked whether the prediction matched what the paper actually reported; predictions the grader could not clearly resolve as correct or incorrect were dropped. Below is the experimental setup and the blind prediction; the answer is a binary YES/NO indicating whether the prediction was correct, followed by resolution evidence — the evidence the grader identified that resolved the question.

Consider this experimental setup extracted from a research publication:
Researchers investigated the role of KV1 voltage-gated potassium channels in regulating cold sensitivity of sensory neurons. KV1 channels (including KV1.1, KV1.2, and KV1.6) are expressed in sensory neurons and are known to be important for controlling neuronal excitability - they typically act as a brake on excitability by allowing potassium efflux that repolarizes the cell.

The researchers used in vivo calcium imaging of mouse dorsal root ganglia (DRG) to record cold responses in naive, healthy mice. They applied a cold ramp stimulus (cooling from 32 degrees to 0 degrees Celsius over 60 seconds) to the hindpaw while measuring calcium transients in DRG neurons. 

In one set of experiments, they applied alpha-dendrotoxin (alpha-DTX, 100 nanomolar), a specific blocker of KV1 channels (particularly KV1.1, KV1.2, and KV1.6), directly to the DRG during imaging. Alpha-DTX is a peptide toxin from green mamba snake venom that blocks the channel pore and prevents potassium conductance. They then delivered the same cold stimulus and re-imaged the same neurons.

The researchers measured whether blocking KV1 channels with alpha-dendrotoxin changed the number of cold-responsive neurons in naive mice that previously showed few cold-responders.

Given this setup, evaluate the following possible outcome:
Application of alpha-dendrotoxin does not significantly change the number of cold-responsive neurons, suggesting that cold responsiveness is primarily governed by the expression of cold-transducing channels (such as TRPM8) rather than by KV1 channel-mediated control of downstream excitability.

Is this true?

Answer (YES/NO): NO